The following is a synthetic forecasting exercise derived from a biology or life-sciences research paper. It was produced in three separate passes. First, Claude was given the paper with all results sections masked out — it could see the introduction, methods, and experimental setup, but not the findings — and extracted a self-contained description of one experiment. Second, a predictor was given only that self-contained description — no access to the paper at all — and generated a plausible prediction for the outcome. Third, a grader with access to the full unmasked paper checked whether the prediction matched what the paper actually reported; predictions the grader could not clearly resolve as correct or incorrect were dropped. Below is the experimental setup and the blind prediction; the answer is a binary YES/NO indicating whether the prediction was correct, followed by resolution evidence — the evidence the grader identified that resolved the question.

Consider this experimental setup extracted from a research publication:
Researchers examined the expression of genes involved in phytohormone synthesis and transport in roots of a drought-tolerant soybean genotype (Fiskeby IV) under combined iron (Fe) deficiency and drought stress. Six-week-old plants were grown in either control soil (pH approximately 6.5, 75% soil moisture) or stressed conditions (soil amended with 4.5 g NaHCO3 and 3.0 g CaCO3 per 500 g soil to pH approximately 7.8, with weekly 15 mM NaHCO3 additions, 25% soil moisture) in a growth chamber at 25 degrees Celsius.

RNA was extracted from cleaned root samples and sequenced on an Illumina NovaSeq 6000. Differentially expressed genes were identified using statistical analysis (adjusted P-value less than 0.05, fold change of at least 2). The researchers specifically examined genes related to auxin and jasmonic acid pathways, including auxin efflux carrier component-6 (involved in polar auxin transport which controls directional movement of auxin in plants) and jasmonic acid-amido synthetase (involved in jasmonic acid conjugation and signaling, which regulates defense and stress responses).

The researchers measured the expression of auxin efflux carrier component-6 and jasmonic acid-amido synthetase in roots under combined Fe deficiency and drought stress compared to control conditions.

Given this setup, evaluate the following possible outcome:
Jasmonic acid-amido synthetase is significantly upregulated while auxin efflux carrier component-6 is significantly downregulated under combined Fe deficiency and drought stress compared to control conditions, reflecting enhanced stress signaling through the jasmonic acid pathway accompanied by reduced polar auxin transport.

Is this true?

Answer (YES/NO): NO